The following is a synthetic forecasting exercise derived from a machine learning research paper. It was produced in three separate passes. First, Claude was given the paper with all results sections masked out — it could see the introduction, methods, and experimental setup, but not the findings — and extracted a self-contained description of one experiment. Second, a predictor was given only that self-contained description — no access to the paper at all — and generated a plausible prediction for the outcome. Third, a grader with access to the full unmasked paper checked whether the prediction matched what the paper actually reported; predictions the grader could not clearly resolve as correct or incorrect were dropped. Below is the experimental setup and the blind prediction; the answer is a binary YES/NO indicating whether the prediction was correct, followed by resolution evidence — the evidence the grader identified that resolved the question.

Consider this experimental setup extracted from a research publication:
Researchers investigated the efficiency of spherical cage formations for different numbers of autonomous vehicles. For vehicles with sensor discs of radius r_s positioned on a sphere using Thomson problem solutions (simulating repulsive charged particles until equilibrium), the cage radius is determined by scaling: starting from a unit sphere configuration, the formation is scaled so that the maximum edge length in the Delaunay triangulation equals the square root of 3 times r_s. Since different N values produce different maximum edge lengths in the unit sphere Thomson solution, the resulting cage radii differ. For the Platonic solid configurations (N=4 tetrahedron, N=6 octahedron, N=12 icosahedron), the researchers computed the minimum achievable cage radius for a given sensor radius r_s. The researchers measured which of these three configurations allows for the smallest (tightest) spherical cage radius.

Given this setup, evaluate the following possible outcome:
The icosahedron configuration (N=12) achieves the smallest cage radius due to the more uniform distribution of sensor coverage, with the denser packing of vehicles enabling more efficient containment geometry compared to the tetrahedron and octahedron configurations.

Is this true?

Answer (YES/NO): NO